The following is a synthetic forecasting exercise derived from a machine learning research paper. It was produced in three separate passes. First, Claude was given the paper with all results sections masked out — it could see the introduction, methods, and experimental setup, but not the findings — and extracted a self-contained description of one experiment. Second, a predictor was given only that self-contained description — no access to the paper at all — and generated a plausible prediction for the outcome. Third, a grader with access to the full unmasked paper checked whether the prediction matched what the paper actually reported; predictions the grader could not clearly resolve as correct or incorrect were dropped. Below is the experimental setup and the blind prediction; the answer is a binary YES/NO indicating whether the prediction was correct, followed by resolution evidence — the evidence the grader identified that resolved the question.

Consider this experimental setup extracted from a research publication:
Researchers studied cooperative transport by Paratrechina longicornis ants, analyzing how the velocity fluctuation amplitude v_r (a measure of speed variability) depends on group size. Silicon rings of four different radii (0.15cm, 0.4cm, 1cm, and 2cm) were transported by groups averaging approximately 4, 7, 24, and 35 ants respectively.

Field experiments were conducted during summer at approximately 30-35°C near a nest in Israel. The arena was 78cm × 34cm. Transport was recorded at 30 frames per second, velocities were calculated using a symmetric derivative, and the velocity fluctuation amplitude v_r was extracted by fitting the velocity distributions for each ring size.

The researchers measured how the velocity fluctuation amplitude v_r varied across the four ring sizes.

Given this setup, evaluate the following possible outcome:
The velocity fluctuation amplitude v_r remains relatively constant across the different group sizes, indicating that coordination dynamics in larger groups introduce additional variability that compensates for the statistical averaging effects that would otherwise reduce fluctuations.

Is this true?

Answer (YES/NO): NO